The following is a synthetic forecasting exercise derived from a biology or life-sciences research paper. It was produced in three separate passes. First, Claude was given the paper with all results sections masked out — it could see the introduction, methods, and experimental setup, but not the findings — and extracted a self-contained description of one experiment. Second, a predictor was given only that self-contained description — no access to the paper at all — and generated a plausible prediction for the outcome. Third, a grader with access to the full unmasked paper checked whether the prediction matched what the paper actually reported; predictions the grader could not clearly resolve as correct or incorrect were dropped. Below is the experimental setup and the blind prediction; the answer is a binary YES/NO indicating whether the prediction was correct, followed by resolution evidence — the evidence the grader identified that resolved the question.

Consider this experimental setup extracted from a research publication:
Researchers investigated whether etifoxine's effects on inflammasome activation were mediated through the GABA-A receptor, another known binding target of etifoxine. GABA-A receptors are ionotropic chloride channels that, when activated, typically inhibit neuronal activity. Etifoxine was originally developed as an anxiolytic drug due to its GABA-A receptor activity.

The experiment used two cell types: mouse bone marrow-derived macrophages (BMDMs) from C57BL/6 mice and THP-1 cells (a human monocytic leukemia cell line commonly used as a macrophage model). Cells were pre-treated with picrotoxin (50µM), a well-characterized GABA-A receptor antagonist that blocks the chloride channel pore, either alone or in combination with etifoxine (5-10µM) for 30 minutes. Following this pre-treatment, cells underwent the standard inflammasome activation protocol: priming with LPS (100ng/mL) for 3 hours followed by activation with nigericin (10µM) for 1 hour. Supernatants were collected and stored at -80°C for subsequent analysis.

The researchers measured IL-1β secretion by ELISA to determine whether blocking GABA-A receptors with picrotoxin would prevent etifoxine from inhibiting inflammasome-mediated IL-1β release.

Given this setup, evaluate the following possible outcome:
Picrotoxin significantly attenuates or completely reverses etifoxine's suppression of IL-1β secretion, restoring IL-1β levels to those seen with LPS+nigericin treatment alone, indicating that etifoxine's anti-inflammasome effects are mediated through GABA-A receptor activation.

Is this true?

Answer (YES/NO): NO